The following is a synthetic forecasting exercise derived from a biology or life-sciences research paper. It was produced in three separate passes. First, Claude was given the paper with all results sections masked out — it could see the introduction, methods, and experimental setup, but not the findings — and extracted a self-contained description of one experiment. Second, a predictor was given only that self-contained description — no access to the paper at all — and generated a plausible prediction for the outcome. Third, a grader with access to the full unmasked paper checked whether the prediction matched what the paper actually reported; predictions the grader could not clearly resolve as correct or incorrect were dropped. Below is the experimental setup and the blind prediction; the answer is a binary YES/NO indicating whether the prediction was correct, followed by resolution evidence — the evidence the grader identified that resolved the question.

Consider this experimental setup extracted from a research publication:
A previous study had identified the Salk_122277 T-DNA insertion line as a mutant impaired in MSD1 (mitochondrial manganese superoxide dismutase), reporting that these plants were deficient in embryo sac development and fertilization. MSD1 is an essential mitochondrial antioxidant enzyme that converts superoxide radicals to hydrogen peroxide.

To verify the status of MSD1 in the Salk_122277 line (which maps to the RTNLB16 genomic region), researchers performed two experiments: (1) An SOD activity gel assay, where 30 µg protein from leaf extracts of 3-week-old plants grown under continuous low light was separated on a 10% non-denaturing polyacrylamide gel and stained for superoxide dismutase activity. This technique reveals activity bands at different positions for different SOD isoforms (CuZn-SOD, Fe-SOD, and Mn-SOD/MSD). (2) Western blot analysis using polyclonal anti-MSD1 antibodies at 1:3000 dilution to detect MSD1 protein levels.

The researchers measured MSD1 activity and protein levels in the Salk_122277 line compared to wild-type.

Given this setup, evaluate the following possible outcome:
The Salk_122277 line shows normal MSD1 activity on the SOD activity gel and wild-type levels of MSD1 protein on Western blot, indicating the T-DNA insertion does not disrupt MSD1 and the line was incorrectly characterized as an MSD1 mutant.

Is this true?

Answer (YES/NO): YES